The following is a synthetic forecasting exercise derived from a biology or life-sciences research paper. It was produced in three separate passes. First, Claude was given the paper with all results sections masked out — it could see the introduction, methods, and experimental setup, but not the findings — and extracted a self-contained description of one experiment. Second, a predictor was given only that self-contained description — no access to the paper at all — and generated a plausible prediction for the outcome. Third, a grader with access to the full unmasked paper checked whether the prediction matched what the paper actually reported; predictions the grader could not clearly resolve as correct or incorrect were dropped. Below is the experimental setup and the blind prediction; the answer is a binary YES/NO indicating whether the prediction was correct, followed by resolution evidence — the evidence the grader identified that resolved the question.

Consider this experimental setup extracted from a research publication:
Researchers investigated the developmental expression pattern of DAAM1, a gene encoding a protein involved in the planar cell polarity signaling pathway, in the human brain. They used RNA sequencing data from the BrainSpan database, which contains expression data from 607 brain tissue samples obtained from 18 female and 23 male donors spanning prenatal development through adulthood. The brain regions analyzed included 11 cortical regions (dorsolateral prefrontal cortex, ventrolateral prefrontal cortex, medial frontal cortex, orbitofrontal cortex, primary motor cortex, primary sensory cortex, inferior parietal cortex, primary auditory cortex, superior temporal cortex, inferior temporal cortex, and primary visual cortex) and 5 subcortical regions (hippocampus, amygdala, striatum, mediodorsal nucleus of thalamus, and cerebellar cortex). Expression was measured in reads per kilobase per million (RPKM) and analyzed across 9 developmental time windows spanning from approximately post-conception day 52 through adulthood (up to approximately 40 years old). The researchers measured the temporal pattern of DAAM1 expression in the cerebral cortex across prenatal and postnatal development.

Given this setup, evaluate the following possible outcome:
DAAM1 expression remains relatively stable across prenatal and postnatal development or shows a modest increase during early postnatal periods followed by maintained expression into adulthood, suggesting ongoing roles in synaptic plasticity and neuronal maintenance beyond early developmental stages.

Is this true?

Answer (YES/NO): NO